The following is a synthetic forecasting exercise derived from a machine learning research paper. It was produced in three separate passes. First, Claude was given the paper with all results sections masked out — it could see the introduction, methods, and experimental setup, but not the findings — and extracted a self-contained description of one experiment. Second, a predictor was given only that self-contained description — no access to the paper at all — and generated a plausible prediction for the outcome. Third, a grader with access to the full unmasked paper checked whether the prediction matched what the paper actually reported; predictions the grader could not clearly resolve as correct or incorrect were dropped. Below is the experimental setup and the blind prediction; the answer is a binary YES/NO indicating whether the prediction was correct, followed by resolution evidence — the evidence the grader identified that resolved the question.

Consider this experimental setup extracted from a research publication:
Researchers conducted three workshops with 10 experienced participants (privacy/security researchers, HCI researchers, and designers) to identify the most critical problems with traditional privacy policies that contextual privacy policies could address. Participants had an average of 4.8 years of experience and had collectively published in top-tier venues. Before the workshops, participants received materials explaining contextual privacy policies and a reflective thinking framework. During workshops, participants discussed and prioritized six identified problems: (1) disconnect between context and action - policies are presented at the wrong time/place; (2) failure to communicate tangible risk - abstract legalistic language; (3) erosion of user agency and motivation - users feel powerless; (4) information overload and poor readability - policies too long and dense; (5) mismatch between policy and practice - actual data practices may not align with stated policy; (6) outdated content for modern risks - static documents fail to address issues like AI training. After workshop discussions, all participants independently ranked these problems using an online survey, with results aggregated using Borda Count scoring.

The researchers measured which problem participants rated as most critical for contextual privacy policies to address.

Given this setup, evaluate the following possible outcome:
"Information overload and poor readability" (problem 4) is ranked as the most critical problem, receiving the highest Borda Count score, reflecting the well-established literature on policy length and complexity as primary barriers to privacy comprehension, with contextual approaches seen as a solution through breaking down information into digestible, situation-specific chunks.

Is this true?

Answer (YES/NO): NO